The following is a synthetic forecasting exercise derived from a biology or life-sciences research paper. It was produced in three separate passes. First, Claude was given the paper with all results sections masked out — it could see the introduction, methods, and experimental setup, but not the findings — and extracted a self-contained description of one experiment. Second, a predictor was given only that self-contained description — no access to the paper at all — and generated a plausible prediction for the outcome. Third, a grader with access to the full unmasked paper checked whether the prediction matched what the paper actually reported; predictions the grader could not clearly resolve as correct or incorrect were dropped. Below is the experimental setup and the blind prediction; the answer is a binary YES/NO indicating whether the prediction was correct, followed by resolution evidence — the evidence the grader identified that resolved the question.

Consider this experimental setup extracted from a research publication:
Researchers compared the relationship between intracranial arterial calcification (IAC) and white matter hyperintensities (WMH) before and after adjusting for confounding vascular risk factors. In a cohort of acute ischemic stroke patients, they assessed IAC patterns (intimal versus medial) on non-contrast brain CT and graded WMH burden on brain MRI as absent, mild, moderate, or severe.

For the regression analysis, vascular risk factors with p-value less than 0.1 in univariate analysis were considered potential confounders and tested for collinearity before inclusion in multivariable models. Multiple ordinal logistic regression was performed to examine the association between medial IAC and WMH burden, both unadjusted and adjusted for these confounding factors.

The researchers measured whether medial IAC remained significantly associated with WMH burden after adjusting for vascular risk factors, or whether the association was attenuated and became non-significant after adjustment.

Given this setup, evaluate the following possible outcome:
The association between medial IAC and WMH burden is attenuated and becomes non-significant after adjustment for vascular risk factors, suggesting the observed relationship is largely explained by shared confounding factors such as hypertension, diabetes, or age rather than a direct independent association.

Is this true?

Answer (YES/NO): NO